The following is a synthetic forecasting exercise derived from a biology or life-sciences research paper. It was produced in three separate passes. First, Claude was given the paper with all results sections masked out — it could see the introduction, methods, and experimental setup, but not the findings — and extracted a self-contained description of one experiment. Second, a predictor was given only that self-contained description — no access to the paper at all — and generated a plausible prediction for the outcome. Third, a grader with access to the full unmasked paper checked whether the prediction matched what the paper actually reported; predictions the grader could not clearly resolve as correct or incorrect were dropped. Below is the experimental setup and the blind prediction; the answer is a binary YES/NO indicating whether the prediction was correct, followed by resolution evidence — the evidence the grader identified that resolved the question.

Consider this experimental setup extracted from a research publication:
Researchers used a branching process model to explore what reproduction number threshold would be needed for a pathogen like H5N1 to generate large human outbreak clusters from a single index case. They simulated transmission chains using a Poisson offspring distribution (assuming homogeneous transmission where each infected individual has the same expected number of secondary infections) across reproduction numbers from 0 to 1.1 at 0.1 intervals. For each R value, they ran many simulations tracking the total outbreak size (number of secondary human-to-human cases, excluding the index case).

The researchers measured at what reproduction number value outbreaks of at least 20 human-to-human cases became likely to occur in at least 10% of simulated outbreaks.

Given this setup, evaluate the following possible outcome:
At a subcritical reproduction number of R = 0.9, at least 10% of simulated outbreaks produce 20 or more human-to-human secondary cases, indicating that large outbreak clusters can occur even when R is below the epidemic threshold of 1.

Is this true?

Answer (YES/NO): NO